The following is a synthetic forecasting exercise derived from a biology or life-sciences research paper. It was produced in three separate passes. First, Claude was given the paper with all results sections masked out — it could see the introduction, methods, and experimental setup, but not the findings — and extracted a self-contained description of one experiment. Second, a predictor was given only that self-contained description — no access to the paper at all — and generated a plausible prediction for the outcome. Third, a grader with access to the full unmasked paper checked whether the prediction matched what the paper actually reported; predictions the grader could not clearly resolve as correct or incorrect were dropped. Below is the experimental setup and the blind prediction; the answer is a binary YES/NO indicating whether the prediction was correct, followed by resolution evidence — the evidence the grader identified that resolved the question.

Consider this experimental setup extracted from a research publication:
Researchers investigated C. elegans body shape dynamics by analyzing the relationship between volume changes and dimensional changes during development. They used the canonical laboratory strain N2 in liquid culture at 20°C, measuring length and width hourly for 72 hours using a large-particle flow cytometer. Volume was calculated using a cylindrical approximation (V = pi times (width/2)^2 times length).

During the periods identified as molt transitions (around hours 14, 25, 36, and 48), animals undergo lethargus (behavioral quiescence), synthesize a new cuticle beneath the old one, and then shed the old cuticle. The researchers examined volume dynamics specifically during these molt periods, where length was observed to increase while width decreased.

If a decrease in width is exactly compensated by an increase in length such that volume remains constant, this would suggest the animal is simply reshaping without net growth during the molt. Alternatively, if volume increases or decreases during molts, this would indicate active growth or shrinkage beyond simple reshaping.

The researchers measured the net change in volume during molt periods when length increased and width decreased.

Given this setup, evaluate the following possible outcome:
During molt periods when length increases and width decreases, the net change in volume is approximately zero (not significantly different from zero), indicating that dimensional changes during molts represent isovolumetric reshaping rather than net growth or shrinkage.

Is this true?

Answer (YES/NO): YES